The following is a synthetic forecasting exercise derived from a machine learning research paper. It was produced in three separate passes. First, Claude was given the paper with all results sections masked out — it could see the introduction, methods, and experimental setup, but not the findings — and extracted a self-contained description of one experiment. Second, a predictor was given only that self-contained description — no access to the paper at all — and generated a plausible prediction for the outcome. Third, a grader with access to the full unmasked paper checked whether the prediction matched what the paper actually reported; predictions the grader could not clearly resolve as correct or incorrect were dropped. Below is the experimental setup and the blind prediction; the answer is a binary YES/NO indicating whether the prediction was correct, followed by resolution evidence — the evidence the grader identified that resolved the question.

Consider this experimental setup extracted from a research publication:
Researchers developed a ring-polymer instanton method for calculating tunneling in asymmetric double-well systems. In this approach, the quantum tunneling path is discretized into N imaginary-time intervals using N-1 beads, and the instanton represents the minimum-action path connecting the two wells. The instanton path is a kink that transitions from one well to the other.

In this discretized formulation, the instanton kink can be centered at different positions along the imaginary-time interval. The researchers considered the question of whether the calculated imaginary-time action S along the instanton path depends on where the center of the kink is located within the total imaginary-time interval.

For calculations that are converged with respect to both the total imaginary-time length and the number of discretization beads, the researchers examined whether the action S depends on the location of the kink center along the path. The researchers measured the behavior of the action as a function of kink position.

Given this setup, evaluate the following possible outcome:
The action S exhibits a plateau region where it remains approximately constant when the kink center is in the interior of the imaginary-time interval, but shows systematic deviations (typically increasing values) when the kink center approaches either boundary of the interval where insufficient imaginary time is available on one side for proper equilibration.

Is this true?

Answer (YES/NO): NO